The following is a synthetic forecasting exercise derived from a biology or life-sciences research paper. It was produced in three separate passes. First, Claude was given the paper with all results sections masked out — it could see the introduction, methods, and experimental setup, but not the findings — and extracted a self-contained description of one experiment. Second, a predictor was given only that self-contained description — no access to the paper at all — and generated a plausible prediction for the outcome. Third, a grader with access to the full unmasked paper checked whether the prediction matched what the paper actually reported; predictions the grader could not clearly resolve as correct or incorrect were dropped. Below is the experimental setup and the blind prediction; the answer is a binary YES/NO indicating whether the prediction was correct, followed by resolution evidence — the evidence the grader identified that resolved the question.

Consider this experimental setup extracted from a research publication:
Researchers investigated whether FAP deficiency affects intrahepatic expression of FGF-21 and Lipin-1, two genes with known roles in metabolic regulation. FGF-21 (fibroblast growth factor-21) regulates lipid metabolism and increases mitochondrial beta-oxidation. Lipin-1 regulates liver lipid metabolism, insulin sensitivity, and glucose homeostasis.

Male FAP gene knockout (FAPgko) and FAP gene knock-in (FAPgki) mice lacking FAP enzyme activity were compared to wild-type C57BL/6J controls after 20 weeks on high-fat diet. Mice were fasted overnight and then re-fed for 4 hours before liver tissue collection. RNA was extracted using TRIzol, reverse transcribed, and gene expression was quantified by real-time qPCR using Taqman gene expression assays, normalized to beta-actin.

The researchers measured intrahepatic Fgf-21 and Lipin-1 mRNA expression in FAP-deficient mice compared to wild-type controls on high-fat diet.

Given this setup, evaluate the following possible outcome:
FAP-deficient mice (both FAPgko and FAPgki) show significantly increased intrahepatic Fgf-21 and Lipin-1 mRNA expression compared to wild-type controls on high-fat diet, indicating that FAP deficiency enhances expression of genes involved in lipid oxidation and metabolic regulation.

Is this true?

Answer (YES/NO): YES